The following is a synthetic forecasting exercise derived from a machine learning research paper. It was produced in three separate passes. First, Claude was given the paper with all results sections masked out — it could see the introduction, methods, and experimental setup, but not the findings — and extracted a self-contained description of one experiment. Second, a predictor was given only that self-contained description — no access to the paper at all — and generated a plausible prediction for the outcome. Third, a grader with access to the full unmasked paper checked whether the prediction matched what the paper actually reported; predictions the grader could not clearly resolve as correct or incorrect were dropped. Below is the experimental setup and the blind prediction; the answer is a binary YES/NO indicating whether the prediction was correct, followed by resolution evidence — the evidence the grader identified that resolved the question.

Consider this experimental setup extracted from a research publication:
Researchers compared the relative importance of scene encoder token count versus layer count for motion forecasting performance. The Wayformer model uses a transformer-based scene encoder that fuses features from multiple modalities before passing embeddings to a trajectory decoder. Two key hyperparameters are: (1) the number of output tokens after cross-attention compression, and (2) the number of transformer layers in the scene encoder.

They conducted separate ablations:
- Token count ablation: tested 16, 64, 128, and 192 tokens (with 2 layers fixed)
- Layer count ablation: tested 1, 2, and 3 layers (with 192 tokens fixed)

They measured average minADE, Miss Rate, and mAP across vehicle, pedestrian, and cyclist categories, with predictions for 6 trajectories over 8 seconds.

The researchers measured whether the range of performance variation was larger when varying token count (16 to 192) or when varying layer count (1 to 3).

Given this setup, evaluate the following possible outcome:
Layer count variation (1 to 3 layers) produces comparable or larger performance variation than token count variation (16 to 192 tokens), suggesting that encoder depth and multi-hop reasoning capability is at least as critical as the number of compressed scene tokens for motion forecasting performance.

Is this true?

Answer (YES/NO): NO